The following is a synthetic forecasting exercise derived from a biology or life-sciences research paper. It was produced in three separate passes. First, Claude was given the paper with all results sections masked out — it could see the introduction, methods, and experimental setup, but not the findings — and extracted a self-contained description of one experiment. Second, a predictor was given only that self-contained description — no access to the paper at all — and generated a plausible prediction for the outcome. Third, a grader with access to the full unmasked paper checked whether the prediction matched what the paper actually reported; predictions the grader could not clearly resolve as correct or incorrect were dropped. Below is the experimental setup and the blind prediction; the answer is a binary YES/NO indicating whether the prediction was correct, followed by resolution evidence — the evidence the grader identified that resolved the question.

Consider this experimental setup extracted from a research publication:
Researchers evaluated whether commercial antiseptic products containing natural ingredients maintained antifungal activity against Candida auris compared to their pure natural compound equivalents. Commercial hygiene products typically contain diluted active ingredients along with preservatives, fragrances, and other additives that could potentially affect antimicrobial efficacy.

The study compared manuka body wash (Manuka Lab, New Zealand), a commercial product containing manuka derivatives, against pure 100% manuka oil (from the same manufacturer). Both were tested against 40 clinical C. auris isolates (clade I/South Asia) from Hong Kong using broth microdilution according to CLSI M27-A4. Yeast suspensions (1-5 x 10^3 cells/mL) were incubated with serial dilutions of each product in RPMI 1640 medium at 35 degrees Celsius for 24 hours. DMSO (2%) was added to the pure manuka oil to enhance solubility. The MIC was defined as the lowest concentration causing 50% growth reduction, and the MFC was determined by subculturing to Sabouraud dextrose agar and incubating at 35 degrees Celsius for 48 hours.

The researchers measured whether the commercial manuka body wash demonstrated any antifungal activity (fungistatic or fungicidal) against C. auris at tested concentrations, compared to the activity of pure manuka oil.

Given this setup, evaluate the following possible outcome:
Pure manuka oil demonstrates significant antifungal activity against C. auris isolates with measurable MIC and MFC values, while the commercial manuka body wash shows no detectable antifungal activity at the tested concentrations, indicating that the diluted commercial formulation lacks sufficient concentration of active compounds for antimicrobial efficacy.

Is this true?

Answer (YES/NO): NO